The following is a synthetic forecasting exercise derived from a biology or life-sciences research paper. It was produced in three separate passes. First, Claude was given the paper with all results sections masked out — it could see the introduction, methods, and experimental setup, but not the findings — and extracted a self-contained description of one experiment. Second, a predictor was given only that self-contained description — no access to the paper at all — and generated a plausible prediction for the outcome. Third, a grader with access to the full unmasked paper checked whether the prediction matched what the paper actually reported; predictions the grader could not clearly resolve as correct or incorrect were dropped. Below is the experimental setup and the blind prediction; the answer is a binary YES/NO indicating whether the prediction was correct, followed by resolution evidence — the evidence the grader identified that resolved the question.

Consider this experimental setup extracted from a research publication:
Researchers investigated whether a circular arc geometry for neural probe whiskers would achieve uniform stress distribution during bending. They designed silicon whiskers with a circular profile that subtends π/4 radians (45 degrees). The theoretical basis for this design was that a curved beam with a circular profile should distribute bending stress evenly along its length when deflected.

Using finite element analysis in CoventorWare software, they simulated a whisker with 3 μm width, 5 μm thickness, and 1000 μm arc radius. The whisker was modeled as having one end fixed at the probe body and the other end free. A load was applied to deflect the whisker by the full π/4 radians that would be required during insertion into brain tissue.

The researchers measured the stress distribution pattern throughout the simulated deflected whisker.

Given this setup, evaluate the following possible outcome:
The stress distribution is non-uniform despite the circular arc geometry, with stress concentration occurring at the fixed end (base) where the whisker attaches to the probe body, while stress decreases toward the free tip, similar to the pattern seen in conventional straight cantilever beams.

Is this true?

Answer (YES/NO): NO